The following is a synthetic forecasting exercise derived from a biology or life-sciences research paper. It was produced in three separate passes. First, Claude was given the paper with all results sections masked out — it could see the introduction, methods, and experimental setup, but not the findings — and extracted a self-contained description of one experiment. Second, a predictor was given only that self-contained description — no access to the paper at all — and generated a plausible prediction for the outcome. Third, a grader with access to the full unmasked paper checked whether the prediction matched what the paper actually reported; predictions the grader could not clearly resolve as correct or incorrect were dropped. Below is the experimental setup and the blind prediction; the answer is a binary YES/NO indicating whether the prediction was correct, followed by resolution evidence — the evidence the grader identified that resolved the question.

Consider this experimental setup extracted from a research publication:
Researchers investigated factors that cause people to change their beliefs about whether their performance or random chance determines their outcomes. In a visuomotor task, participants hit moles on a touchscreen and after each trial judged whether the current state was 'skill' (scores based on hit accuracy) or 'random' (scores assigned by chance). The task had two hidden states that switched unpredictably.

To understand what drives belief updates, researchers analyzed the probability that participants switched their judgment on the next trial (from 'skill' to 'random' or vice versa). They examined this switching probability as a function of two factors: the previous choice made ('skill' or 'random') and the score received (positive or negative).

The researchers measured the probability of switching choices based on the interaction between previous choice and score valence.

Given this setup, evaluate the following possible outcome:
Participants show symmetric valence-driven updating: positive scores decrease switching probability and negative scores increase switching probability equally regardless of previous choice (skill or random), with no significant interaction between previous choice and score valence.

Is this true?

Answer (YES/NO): NO